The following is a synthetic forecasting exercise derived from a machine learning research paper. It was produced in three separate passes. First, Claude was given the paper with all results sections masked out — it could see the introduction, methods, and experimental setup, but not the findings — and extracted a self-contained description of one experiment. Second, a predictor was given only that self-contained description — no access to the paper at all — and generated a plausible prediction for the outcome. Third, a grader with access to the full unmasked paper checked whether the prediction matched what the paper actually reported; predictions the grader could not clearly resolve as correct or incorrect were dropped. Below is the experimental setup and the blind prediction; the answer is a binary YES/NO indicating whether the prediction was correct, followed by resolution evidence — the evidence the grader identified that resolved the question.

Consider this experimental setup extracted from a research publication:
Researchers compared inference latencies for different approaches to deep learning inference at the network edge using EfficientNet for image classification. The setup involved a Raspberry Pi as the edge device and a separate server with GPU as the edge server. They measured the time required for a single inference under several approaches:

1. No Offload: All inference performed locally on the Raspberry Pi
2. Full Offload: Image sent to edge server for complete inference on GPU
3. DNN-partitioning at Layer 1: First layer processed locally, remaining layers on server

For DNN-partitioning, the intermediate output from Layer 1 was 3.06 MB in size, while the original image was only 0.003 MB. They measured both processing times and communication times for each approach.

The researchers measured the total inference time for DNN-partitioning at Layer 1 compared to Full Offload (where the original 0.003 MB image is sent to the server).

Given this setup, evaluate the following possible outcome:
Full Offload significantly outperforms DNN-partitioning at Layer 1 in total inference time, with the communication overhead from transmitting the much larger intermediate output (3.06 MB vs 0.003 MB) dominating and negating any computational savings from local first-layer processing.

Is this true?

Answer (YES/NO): NO